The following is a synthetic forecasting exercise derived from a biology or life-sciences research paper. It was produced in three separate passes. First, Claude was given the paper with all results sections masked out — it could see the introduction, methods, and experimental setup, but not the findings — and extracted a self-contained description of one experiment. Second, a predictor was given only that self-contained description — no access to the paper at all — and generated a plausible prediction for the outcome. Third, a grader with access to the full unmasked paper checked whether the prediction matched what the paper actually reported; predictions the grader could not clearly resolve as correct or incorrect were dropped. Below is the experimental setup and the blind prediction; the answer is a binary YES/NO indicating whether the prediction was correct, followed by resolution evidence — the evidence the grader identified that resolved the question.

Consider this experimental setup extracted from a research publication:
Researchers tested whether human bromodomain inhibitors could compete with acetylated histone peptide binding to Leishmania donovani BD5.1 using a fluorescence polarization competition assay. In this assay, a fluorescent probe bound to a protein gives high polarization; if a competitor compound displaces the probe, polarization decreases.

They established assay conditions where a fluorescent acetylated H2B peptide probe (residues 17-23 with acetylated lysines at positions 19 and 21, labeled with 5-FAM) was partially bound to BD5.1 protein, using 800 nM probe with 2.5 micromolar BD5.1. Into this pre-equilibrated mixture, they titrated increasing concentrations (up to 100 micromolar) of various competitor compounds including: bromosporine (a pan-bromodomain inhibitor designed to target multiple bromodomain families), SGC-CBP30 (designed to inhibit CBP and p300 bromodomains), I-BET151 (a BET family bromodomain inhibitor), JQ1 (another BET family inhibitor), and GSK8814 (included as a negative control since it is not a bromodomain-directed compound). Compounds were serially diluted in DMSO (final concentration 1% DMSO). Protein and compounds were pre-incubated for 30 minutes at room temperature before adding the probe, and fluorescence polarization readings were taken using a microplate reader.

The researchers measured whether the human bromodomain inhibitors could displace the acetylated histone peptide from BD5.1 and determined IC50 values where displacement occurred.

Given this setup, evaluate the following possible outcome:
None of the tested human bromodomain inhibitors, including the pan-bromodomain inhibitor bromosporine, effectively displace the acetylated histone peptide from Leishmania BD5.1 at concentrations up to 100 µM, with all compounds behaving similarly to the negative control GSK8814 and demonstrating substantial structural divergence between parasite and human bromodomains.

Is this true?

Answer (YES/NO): NO